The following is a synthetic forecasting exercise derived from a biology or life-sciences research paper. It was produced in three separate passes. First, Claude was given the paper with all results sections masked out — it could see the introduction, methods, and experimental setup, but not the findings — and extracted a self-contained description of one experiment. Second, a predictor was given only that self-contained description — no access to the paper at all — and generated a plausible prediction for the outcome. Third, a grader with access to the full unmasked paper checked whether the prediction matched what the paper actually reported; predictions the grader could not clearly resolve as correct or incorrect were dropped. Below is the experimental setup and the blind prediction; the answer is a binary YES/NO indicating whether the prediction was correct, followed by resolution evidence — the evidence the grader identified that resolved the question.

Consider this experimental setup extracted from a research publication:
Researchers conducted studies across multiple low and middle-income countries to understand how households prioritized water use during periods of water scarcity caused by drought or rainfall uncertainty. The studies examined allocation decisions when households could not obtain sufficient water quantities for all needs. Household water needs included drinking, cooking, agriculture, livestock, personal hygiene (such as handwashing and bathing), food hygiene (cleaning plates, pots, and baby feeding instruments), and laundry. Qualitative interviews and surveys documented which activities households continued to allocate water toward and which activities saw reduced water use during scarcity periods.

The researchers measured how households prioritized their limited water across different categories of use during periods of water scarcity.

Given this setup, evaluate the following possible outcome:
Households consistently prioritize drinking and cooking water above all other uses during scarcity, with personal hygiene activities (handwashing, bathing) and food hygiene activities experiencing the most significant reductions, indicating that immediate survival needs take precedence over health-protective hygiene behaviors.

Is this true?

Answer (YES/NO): NO